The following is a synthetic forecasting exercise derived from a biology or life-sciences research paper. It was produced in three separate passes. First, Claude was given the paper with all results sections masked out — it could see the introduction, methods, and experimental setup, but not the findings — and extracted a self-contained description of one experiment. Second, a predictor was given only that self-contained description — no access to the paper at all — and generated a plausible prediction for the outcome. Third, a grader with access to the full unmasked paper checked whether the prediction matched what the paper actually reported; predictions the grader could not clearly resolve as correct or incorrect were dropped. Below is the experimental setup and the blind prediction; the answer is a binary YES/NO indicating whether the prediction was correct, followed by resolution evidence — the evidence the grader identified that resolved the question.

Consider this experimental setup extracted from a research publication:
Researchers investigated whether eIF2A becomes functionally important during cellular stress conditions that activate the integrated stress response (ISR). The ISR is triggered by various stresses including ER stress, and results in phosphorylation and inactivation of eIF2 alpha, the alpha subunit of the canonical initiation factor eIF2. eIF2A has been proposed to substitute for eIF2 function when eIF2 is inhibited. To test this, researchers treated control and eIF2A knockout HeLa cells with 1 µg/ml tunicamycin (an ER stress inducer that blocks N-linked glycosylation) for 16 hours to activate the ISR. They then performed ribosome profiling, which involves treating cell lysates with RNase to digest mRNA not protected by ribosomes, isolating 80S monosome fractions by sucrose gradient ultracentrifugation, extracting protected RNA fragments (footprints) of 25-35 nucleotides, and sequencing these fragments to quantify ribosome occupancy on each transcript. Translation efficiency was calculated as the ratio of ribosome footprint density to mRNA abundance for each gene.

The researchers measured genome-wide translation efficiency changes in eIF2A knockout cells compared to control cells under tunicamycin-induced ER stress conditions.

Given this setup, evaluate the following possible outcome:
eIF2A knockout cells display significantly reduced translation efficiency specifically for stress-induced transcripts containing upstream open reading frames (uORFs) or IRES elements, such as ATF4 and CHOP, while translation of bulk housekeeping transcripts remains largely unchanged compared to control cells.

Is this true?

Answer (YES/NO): NO